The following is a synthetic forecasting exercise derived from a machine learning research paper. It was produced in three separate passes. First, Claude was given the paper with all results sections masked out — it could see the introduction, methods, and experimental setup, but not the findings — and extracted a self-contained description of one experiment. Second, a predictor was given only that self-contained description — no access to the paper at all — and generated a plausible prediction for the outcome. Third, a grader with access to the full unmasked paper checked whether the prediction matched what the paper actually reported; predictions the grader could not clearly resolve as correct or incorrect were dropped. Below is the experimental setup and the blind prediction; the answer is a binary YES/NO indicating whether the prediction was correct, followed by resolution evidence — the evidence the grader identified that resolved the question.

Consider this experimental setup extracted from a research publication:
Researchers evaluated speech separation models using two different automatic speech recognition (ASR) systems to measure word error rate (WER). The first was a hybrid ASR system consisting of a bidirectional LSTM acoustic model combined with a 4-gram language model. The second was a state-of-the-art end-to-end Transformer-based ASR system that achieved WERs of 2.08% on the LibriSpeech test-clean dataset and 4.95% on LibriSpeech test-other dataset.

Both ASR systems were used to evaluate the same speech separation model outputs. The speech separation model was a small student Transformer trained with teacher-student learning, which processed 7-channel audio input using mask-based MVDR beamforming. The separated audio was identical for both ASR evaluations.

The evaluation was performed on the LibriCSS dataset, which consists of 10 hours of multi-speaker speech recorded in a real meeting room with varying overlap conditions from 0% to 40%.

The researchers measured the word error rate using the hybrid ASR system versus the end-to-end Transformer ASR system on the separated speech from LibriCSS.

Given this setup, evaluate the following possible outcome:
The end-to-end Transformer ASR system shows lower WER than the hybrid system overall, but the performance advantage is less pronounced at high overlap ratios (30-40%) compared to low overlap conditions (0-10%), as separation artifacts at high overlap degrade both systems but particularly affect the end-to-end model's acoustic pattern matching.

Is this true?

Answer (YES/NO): NO